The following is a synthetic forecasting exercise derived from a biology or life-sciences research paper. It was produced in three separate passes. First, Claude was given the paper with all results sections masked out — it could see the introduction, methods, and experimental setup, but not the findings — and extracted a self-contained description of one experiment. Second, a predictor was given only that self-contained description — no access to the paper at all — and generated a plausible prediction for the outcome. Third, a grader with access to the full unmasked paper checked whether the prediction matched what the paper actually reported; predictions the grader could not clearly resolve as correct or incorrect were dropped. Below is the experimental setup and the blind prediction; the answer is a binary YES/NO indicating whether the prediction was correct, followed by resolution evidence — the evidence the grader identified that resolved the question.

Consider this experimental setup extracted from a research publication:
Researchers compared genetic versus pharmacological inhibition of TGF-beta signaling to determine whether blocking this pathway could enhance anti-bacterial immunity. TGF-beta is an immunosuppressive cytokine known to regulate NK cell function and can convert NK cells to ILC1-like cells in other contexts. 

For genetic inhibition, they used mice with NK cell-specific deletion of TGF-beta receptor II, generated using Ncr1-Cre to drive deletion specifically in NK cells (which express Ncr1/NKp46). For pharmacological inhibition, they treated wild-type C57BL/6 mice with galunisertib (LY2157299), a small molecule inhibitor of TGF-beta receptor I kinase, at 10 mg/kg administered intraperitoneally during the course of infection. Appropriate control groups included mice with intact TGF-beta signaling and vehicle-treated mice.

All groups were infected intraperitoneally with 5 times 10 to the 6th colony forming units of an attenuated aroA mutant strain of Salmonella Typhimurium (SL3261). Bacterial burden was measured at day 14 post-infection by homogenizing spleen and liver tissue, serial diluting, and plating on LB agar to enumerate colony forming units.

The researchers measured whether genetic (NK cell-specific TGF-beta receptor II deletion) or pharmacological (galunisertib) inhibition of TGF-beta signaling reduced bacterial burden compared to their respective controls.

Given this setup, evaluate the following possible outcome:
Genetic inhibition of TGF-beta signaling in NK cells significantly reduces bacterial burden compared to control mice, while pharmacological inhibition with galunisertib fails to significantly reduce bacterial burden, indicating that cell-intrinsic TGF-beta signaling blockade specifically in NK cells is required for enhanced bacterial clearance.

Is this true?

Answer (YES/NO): NO